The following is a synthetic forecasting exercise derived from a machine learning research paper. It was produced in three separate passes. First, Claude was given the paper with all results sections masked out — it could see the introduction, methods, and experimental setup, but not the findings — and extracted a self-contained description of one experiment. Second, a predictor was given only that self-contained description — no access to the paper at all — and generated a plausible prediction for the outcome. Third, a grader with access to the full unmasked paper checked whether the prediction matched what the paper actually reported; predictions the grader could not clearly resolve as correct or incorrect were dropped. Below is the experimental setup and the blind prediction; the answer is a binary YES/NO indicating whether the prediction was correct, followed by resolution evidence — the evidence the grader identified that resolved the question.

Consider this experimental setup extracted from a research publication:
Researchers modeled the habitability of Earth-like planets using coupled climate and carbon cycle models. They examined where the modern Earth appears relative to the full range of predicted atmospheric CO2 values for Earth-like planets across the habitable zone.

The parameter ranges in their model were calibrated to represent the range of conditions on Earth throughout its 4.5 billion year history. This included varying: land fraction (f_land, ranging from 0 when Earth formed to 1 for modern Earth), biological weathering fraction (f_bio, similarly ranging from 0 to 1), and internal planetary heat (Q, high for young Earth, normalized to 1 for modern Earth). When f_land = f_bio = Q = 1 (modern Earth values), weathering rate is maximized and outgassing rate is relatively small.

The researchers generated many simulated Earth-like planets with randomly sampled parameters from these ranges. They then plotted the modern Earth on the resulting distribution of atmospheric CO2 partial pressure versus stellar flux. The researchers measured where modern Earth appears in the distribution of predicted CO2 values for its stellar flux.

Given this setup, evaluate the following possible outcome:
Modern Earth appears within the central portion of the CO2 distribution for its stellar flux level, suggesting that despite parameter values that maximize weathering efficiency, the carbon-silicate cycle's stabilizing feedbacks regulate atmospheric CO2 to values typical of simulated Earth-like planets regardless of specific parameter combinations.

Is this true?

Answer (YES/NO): NO